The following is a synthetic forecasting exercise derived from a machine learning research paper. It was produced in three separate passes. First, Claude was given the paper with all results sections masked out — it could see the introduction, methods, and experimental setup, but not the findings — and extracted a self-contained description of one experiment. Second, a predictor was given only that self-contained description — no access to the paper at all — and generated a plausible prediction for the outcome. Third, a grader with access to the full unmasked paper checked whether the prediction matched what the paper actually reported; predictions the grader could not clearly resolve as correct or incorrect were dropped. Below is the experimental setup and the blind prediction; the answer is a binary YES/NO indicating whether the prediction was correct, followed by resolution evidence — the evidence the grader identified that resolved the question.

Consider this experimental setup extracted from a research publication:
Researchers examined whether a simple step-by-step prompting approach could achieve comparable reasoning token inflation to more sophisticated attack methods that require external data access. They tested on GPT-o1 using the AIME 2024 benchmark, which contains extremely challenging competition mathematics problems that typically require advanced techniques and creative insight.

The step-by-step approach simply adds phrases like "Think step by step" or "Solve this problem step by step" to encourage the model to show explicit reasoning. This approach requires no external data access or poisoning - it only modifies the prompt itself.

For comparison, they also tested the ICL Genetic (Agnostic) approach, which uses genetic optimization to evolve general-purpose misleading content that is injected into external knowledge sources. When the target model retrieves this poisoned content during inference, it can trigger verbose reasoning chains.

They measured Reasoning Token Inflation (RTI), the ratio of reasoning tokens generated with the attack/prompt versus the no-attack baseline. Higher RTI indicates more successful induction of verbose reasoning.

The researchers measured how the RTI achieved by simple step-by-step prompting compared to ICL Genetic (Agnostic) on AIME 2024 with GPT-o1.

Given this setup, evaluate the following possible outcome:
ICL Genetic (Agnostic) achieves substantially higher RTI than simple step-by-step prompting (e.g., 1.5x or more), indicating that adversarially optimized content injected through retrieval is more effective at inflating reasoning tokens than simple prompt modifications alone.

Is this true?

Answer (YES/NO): YES